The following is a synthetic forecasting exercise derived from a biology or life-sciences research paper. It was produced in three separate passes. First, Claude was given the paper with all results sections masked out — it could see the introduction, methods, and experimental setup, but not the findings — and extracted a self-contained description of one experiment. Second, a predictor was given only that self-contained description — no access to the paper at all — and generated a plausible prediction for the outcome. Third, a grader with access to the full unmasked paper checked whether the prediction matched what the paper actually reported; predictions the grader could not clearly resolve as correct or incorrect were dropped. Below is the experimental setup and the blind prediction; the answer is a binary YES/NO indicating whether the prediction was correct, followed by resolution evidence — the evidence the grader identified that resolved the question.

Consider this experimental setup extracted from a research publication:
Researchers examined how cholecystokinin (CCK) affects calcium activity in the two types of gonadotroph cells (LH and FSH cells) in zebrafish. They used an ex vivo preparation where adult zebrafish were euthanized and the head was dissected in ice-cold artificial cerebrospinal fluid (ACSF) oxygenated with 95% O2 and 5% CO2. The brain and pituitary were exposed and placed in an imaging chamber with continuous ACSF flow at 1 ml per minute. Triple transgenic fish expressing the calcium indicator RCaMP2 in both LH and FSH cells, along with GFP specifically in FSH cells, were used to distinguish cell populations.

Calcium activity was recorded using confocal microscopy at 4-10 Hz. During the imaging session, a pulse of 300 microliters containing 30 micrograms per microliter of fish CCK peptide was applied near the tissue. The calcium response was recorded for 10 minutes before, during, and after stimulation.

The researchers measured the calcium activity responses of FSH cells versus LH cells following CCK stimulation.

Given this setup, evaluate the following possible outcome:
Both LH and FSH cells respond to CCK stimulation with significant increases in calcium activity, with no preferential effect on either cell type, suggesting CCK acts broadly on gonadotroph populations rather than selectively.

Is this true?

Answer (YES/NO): NO